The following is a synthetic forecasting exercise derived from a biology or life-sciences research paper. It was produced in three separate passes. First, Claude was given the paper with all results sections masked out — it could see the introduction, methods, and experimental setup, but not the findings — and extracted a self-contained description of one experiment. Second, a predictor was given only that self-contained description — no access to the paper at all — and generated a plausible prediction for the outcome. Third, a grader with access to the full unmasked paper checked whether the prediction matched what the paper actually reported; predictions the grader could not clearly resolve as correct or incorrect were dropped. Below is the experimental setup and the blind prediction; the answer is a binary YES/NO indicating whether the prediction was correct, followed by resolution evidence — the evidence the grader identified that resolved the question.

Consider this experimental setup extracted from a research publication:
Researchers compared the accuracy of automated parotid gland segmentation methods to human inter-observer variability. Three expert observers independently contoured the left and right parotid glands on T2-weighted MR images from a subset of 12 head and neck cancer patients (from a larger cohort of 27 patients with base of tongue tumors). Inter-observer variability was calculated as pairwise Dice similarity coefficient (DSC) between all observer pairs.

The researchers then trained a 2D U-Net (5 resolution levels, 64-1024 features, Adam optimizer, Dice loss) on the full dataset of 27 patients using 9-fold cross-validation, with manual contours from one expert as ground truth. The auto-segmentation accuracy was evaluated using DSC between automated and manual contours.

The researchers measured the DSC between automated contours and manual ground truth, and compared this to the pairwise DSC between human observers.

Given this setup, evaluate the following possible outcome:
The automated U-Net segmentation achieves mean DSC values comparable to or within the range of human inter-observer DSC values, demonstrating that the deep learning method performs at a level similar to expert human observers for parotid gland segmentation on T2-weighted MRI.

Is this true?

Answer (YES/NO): YES